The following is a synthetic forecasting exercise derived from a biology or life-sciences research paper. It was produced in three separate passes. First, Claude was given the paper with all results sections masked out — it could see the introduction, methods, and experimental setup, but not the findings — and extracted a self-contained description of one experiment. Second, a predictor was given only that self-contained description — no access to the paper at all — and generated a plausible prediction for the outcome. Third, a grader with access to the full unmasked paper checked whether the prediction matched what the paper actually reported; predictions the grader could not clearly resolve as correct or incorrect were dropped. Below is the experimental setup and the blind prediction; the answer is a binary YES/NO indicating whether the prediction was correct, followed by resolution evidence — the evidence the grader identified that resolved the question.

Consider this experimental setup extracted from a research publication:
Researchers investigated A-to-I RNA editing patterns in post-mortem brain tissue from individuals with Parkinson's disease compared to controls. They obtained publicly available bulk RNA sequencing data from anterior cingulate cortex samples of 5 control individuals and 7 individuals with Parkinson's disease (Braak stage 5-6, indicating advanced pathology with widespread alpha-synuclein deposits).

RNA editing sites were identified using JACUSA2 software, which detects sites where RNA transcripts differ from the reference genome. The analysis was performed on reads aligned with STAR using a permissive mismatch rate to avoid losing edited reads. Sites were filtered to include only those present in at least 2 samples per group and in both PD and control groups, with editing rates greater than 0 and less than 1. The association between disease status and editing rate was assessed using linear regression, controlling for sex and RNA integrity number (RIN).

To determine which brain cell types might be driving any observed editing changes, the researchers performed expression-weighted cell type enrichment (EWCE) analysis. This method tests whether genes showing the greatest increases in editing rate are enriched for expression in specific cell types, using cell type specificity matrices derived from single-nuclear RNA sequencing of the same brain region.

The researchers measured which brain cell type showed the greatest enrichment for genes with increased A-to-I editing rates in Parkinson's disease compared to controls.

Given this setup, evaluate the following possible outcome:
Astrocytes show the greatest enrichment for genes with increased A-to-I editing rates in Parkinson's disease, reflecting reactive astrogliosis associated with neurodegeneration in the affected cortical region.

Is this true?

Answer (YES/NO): YES